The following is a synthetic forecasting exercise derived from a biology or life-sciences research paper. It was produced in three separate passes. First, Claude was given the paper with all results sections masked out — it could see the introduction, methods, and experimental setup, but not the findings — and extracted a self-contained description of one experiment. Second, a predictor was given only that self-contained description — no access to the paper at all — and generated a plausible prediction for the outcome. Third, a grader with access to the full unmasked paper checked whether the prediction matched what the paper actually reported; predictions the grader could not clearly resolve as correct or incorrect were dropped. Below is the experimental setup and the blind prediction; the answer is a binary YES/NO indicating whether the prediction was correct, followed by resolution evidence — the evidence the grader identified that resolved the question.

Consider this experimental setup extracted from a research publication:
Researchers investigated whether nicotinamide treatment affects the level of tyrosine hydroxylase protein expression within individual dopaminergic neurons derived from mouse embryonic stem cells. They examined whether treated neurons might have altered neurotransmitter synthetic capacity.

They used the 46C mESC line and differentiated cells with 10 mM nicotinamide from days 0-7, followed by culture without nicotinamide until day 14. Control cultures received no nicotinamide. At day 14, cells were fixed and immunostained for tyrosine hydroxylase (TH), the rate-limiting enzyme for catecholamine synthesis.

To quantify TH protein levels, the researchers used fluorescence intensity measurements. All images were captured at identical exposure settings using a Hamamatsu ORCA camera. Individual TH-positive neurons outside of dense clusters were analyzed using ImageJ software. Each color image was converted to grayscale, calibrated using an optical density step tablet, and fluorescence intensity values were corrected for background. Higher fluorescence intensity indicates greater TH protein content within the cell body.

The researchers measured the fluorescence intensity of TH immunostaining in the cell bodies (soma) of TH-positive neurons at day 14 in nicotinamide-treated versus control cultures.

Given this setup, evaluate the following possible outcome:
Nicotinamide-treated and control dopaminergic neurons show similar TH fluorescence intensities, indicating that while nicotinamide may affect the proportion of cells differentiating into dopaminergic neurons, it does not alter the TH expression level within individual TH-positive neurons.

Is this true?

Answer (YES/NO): NO